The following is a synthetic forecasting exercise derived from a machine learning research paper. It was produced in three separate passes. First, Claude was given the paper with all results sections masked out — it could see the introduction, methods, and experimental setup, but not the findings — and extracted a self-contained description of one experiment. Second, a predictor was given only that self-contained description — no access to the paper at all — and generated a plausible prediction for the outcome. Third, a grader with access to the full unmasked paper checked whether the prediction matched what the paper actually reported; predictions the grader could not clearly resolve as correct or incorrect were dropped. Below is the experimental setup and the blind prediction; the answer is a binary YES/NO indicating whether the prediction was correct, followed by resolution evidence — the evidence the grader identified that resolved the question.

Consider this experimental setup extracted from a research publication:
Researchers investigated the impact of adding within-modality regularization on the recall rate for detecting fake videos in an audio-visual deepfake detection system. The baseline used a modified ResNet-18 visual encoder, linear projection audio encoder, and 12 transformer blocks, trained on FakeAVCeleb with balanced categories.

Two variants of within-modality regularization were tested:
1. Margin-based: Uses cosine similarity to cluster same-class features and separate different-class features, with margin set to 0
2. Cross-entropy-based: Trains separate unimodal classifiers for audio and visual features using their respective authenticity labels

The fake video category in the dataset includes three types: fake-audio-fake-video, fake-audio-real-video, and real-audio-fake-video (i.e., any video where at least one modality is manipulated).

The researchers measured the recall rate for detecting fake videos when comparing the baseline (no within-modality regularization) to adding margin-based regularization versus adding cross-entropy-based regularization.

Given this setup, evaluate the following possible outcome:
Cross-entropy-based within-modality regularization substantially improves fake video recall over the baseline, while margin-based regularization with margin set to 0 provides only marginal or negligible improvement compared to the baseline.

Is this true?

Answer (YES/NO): NO